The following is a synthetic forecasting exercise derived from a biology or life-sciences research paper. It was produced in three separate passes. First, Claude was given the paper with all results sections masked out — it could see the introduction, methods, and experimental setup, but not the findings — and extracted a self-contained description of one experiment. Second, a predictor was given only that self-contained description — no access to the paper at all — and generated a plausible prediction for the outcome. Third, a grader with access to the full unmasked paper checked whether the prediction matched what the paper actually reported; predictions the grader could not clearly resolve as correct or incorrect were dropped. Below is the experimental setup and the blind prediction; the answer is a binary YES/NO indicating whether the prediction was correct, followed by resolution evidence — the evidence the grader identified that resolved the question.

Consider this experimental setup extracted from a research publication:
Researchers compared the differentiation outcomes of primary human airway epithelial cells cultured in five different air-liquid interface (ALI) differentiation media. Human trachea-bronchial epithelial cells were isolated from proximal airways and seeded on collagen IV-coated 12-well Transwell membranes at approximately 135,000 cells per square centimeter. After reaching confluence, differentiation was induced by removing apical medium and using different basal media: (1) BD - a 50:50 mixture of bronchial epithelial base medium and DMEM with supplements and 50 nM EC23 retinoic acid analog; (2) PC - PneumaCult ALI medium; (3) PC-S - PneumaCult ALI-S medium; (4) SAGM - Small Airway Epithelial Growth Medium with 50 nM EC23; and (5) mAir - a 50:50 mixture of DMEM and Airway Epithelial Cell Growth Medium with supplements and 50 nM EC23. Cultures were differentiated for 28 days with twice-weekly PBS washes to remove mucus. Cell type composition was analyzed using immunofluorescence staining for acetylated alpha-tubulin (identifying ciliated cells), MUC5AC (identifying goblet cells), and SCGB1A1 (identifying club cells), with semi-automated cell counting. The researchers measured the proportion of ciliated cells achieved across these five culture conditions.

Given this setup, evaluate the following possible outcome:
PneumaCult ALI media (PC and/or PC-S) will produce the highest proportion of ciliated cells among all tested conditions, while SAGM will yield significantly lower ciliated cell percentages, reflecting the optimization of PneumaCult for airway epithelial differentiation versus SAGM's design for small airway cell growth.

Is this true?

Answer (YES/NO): YES